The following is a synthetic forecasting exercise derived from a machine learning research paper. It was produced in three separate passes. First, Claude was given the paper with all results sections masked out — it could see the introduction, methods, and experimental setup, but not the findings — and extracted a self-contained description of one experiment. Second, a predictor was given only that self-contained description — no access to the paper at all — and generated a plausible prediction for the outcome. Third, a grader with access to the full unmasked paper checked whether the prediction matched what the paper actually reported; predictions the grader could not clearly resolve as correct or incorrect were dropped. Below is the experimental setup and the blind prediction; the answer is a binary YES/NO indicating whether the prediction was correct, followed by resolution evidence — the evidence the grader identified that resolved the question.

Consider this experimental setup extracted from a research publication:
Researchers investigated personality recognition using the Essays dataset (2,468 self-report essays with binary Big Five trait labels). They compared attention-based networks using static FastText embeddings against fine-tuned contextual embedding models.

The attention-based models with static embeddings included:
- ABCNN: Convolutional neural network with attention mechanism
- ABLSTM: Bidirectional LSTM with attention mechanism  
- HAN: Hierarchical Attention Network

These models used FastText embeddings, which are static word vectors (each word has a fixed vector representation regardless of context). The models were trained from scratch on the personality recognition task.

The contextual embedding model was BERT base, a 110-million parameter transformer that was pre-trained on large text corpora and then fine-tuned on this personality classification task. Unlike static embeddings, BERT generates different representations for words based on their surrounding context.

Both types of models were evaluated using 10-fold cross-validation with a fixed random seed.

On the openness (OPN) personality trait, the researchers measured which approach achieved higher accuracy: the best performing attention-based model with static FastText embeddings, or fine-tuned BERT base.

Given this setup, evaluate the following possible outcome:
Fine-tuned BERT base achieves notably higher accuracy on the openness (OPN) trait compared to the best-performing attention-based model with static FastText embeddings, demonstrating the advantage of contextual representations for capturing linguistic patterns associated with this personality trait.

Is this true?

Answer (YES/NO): NO